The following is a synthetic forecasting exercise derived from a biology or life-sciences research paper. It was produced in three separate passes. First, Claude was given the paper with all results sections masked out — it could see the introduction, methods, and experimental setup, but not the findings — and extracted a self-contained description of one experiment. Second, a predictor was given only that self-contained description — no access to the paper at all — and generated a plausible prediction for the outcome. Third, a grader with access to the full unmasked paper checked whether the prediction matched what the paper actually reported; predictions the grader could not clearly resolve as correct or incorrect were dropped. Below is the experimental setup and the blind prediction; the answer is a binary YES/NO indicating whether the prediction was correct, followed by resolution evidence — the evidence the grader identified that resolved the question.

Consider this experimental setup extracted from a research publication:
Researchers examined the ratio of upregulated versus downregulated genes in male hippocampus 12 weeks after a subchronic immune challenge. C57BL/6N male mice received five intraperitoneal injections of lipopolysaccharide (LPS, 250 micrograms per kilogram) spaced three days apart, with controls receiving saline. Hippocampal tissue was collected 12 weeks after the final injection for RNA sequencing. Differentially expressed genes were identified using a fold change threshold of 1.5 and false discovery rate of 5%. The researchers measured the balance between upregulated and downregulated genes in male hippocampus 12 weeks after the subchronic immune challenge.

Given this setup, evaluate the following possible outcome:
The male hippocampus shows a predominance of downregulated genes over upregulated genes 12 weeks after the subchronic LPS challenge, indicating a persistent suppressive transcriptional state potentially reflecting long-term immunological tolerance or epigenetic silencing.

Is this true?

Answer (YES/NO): NO